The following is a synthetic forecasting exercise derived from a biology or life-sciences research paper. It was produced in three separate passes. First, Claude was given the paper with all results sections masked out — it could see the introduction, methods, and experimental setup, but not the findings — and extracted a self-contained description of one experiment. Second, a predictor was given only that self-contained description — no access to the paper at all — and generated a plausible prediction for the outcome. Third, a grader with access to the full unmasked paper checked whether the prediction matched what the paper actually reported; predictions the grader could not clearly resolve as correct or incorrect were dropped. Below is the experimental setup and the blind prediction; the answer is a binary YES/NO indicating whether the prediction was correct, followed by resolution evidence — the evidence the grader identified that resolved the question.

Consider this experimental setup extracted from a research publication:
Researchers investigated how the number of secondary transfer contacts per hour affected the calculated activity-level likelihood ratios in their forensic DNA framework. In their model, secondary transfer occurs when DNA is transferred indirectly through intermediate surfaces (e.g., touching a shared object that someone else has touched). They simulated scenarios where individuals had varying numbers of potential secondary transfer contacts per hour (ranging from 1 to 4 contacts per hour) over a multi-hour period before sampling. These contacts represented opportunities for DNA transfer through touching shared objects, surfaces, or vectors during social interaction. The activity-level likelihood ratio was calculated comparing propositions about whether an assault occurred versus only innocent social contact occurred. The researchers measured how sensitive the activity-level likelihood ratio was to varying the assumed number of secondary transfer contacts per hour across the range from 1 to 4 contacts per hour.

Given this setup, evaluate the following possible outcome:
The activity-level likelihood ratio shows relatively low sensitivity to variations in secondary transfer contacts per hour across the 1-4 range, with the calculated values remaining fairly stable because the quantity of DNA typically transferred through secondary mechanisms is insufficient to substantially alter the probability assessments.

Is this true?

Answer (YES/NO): YES